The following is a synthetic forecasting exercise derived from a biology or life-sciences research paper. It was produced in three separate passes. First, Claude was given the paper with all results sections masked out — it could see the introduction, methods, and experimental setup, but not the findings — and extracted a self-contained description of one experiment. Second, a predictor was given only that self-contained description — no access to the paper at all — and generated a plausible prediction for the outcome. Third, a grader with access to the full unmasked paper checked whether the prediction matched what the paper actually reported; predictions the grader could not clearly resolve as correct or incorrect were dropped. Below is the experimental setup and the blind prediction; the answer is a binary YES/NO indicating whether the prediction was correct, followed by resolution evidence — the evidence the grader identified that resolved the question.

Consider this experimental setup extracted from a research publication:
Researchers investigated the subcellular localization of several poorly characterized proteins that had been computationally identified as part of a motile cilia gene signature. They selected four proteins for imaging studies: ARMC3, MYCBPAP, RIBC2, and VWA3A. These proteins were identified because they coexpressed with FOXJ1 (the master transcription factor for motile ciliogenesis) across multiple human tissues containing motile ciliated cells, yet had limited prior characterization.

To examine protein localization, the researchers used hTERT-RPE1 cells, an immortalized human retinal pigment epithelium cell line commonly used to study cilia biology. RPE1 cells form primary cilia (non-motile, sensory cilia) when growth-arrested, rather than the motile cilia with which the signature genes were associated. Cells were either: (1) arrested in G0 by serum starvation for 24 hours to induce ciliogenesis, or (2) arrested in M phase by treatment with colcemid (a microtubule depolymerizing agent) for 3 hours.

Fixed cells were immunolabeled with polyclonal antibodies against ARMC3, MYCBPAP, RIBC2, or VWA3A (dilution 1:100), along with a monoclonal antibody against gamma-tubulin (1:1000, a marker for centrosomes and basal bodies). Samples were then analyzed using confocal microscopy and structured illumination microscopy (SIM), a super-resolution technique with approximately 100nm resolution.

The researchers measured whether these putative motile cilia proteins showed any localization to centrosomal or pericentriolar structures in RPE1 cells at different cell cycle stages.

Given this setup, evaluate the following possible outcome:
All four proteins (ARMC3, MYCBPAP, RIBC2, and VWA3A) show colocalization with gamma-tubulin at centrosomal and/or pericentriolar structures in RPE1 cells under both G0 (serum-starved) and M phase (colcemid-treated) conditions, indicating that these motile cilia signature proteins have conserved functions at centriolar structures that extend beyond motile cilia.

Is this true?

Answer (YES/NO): NO